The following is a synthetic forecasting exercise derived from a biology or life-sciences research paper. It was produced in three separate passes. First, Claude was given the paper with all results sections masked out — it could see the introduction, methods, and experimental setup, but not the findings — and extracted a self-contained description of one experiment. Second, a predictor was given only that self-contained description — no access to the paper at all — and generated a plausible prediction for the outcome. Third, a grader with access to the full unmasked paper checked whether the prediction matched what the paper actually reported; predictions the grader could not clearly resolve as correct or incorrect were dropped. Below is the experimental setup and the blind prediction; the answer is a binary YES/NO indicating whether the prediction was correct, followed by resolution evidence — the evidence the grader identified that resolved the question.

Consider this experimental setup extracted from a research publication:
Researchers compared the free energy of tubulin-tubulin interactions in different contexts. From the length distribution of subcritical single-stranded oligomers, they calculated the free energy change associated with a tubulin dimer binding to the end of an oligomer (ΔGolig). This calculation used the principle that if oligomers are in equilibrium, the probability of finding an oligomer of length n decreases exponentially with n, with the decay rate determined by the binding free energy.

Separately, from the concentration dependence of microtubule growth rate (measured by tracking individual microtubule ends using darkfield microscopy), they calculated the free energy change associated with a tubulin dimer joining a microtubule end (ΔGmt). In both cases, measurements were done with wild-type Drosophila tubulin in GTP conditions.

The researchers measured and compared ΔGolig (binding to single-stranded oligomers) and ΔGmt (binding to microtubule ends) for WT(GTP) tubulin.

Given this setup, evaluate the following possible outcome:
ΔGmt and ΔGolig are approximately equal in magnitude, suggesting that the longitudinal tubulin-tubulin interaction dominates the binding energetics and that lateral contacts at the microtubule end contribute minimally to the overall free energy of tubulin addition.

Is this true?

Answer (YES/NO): NO